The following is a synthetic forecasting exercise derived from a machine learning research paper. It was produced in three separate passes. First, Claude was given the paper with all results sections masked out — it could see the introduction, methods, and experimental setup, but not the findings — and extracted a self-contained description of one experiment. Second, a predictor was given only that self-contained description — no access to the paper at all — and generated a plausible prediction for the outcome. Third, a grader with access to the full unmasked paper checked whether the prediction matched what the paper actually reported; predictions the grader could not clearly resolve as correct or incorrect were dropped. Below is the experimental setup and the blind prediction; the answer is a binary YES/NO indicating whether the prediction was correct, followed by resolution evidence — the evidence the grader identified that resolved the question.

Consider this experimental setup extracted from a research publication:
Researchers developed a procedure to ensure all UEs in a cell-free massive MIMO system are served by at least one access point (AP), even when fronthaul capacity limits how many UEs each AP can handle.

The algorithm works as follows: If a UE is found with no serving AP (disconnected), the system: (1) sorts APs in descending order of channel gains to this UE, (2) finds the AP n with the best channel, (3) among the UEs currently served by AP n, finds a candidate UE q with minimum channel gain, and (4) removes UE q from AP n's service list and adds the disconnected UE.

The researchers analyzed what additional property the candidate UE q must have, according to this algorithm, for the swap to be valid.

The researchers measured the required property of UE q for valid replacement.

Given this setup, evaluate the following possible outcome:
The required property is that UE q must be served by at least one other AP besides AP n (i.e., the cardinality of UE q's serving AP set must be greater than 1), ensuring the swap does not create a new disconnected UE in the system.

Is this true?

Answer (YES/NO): YES